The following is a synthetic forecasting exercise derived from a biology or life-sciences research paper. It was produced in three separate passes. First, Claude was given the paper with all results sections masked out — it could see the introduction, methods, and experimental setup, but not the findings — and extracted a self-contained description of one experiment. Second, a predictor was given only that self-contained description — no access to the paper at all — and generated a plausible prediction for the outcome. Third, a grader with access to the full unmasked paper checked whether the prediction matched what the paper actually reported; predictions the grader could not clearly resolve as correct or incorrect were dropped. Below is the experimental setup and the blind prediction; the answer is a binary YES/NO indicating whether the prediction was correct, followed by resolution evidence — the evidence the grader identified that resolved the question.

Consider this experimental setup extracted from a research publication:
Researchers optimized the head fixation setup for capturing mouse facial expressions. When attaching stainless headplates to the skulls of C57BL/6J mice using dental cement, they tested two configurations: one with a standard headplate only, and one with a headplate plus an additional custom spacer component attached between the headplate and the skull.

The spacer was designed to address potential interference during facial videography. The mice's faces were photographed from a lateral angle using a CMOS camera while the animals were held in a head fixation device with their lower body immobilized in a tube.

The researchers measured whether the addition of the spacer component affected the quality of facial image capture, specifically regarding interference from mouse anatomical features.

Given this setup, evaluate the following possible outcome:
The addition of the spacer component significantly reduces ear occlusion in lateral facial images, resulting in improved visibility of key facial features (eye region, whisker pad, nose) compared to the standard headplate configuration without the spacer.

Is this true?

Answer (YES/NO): NO